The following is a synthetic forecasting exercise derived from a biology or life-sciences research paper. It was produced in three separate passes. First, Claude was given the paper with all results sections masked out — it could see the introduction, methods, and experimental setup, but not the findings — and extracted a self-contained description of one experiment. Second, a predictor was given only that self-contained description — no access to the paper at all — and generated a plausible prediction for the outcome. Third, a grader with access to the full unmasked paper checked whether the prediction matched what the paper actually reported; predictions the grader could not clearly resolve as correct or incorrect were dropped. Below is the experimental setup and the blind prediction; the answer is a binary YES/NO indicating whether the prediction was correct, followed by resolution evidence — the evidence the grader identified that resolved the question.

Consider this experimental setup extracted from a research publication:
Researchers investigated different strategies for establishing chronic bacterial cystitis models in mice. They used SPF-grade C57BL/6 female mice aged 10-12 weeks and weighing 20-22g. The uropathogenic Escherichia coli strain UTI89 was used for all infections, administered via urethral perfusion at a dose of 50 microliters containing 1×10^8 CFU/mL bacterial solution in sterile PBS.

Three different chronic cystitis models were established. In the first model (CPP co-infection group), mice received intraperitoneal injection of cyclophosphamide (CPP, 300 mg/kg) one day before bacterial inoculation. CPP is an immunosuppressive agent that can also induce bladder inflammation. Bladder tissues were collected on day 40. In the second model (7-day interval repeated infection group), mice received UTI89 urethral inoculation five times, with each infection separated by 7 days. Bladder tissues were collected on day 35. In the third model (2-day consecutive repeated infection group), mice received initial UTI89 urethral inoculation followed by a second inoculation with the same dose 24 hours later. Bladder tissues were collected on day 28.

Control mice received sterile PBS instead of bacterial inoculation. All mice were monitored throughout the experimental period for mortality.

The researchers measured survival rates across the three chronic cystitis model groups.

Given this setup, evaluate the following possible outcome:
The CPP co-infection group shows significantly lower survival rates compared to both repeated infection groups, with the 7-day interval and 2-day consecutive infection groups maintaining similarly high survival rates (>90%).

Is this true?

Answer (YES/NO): NO